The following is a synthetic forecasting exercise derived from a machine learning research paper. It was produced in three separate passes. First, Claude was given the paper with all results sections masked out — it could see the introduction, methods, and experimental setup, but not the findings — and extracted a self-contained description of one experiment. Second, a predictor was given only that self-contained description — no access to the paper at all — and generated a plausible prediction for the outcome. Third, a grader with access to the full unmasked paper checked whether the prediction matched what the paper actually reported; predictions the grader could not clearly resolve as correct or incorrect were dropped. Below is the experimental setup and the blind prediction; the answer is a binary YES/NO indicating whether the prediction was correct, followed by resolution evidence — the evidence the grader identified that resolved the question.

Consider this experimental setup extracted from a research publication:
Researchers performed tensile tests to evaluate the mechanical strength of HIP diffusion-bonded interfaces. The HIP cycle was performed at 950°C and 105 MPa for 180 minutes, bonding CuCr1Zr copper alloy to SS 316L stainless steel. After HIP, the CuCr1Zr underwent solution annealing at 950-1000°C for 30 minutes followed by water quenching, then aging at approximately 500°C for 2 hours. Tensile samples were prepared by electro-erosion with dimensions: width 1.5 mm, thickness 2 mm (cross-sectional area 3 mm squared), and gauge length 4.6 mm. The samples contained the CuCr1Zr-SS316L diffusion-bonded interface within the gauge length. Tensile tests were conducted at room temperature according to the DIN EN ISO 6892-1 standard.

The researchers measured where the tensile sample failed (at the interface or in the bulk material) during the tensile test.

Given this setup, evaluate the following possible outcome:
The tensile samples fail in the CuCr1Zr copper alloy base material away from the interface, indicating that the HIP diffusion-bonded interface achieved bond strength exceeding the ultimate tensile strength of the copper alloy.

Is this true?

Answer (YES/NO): YES